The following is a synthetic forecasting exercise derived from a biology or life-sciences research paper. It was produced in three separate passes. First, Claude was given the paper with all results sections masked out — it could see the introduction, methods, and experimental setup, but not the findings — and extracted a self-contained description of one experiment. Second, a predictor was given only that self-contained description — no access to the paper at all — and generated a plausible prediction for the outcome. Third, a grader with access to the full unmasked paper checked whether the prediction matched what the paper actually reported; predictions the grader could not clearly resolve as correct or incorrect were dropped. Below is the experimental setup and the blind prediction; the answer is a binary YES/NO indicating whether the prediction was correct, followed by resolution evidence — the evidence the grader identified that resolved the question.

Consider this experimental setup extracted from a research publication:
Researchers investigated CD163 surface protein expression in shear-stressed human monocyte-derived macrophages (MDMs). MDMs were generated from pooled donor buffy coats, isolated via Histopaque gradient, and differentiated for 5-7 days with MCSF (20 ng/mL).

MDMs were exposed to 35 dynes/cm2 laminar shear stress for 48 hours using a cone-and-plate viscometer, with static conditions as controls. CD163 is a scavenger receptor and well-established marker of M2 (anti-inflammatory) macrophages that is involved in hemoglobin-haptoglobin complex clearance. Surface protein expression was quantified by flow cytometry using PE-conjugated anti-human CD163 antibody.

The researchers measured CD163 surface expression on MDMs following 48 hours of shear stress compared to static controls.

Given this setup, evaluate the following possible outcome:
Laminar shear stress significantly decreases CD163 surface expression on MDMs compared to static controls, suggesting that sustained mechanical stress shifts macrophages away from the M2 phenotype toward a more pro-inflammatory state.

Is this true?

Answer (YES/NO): YES